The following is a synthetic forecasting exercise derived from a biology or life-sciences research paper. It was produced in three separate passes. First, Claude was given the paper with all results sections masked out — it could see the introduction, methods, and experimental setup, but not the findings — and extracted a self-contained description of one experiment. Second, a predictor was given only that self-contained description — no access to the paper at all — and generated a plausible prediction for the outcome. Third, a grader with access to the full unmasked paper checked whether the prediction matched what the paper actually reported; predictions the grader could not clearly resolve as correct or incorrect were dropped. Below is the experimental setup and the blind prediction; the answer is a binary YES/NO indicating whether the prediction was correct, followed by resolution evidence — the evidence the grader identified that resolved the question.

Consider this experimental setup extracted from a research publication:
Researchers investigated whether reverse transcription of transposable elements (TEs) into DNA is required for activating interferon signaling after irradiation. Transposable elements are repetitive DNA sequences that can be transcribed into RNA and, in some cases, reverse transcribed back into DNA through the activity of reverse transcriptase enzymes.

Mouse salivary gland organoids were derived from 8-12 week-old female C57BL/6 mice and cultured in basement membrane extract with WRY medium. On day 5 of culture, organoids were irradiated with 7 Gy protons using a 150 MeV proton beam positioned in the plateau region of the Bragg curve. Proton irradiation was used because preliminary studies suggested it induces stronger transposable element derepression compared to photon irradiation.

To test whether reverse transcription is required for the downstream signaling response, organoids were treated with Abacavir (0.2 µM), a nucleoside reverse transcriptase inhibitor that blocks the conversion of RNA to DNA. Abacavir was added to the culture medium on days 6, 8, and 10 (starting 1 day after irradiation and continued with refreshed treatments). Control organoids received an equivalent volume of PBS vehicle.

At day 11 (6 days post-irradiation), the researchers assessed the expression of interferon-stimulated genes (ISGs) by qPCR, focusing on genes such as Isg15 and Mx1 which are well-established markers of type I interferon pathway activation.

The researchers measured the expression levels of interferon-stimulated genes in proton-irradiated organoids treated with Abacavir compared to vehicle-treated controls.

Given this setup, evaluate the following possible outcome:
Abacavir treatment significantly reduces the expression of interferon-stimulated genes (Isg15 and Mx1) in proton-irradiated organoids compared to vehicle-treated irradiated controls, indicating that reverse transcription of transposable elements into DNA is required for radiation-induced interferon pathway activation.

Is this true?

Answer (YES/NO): YES